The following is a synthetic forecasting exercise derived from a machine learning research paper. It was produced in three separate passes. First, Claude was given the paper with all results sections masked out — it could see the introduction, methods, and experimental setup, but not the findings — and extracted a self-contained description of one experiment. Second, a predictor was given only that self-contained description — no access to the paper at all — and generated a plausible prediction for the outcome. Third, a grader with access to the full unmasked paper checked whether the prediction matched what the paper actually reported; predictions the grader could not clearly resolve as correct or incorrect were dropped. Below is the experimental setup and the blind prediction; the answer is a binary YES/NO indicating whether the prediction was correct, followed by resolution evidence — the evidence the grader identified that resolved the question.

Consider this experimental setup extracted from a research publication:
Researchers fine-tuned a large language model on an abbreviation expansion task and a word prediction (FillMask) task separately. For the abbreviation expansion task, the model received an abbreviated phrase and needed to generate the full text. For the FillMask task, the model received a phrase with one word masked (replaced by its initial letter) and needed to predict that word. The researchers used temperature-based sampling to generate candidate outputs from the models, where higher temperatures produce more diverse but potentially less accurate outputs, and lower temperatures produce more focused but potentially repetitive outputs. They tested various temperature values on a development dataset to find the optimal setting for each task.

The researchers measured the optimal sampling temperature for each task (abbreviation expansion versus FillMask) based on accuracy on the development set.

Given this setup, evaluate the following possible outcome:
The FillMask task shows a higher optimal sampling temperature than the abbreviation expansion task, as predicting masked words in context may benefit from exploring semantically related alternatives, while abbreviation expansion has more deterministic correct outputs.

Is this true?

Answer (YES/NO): YES